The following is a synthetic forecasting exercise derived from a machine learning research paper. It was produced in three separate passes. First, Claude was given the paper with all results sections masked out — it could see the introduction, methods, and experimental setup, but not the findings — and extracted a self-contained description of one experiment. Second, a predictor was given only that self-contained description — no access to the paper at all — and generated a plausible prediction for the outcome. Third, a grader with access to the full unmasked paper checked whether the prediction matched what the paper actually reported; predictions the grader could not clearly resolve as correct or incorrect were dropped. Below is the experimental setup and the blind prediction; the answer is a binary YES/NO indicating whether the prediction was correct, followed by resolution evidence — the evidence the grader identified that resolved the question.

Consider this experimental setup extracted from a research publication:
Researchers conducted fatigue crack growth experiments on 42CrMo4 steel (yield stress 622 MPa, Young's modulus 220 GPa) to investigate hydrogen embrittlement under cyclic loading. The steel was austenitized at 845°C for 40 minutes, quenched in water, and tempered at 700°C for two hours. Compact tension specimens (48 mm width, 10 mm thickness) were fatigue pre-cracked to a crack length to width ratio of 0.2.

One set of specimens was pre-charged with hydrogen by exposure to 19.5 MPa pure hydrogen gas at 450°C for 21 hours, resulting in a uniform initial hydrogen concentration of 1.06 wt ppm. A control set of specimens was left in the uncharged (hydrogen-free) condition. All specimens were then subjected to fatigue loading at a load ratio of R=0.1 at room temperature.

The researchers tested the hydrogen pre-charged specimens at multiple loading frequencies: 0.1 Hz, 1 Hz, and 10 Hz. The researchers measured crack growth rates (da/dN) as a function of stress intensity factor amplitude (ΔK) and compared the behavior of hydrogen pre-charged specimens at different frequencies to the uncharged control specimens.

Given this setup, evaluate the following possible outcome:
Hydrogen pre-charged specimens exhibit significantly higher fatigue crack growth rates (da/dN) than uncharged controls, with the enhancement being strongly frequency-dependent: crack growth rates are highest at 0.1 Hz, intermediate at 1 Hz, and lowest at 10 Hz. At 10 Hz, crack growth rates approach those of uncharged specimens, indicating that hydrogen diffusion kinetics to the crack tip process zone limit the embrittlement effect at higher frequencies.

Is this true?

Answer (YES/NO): NO